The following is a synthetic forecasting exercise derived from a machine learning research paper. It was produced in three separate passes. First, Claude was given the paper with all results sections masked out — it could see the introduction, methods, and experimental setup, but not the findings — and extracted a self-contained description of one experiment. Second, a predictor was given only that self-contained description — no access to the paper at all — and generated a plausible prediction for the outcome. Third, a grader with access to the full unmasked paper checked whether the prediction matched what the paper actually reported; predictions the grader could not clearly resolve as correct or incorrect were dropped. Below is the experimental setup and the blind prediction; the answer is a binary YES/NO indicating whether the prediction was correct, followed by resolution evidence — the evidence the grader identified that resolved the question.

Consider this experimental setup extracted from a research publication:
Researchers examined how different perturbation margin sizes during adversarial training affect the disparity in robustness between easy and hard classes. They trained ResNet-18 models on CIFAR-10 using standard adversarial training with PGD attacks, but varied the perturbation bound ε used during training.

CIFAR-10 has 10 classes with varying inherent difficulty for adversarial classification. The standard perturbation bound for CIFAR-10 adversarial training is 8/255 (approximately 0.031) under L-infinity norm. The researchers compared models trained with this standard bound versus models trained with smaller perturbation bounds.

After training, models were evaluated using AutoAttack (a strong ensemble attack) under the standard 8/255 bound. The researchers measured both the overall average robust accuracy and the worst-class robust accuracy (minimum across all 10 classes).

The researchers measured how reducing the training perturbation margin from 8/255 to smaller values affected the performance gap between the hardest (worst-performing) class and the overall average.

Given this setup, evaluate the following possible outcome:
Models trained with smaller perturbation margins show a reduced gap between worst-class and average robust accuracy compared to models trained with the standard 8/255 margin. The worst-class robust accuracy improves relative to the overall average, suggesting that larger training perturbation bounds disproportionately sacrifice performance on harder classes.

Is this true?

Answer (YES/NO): YES